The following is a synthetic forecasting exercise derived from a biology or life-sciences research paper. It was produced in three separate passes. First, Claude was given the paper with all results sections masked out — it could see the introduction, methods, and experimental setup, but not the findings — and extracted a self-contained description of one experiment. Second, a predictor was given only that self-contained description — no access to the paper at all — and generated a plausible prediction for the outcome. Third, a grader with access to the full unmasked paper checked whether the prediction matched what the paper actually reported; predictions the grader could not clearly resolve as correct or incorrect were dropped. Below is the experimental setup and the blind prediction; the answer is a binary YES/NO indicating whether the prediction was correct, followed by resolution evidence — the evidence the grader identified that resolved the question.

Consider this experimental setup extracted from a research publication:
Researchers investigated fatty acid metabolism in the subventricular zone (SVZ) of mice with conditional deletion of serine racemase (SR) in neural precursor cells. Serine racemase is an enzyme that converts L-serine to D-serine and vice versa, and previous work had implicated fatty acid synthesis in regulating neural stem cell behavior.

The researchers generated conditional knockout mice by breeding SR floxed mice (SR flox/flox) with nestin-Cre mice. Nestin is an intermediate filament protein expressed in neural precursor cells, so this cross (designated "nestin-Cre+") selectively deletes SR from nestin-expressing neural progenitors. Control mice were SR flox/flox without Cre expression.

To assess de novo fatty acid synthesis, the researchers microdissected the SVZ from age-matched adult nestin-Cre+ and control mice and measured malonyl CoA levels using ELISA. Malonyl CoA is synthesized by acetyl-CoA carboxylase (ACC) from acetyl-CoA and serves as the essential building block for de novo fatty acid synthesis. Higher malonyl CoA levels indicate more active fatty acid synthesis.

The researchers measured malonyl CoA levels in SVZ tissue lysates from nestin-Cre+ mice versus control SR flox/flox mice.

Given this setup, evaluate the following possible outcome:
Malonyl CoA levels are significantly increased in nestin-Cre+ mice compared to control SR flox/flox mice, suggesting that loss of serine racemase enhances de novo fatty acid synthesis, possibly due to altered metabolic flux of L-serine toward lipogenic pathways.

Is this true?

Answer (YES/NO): NO